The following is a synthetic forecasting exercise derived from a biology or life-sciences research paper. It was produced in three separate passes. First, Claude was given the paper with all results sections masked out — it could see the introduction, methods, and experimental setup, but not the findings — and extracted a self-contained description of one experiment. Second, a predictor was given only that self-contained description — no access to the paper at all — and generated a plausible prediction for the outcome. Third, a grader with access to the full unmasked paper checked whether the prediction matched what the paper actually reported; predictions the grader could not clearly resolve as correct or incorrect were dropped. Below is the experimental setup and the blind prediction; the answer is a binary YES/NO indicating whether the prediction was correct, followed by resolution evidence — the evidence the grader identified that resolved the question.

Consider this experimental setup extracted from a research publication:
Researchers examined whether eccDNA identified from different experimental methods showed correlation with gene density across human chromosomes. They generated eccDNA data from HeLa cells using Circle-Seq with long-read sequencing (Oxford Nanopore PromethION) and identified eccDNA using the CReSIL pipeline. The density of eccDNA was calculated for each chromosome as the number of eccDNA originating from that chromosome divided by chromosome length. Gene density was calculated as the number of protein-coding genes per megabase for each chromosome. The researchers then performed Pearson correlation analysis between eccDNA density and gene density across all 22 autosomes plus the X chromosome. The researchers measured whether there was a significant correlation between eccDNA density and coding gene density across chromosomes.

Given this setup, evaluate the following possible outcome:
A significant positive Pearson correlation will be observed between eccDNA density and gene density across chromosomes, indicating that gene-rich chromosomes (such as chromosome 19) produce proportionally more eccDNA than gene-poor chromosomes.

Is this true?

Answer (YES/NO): YES